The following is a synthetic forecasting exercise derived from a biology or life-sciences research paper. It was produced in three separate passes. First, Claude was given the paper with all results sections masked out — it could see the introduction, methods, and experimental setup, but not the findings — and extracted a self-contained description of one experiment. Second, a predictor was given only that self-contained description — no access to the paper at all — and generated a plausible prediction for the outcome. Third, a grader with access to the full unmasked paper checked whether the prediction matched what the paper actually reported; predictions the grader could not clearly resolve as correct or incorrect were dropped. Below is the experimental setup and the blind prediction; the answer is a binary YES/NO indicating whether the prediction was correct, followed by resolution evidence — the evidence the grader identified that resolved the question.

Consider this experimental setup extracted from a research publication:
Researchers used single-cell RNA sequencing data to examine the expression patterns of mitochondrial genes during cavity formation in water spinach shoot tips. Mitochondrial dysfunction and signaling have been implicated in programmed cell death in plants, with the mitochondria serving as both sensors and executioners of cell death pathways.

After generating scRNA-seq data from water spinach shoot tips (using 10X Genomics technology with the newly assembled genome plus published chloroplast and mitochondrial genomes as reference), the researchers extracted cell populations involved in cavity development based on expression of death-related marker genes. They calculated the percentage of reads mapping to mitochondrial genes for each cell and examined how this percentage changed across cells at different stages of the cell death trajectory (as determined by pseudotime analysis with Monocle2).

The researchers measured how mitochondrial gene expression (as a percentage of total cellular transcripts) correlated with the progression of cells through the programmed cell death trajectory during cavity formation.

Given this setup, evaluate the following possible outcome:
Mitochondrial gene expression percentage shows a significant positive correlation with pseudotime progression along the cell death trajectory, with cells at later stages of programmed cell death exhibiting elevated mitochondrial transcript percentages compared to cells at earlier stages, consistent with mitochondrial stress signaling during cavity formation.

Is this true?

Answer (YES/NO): YES